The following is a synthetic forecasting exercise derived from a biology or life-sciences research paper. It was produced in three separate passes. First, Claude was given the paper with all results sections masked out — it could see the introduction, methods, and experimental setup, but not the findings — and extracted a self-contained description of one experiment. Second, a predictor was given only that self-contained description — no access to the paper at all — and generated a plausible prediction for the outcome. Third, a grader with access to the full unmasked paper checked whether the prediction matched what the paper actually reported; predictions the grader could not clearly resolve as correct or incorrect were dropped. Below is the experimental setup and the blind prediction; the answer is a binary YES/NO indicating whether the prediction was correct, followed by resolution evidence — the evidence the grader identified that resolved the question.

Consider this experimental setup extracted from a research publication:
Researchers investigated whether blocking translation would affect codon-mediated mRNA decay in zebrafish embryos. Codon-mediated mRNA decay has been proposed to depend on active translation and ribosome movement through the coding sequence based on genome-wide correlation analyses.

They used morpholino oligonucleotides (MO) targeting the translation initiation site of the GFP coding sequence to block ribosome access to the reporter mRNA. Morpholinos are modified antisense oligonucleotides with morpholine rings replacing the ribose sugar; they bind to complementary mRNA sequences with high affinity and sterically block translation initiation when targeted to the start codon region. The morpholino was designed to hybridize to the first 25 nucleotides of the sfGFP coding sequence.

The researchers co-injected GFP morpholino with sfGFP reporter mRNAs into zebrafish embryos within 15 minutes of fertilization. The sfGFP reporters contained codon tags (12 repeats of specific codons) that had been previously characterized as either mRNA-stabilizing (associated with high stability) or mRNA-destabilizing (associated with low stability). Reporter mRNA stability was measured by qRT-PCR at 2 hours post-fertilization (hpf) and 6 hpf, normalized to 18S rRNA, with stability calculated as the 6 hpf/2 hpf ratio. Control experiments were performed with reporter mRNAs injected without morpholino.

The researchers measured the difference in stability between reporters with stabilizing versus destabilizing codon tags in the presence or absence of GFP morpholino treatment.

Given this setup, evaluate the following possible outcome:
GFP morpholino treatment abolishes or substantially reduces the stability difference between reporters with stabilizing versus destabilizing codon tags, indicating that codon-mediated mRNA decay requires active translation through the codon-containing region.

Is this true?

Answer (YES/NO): YES